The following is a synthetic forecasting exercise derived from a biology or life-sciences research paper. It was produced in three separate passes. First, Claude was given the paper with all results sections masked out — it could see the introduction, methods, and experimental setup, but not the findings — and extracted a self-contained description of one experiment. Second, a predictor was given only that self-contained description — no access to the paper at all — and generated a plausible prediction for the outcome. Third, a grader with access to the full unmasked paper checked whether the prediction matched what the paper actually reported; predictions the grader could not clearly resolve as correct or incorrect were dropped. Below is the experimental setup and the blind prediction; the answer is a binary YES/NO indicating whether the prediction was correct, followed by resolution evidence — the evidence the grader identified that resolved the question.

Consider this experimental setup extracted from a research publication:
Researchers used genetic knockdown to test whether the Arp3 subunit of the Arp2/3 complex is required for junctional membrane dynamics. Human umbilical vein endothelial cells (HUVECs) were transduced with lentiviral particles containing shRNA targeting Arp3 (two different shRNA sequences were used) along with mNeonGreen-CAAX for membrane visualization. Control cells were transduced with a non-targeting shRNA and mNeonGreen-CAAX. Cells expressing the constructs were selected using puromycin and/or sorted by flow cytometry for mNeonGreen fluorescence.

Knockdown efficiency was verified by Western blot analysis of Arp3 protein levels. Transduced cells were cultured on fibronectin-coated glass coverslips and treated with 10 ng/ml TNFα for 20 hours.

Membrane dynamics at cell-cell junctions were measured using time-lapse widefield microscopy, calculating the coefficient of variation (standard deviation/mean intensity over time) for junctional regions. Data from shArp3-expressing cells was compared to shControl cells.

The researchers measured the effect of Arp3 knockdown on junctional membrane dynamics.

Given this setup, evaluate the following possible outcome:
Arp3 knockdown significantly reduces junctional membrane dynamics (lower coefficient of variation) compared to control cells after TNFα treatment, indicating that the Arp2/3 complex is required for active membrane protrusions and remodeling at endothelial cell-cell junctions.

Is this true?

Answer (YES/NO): YES